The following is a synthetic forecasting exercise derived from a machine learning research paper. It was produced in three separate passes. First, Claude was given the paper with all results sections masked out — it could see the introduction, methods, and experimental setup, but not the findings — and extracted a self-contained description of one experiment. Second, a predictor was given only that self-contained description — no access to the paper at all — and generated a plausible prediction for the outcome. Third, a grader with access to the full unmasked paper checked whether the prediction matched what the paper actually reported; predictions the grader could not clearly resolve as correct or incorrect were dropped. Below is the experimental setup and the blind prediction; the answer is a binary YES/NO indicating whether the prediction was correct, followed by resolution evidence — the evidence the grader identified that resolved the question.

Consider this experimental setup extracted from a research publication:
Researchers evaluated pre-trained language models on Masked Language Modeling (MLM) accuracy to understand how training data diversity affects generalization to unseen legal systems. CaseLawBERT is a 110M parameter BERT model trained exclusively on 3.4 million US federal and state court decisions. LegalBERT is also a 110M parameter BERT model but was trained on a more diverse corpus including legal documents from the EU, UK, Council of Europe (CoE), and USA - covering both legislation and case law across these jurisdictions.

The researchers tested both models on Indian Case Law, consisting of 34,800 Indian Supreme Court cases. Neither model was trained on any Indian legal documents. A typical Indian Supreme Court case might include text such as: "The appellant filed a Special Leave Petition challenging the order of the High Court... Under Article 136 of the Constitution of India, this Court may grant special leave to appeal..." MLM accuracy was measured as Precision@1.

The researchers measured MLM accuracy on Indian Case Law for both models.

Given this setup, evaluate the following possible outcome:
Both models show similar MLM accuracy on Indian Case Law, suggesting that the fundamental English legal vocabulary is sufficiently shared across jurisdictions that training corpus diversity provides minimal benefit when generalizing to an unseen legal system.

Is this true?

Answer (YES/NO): NO